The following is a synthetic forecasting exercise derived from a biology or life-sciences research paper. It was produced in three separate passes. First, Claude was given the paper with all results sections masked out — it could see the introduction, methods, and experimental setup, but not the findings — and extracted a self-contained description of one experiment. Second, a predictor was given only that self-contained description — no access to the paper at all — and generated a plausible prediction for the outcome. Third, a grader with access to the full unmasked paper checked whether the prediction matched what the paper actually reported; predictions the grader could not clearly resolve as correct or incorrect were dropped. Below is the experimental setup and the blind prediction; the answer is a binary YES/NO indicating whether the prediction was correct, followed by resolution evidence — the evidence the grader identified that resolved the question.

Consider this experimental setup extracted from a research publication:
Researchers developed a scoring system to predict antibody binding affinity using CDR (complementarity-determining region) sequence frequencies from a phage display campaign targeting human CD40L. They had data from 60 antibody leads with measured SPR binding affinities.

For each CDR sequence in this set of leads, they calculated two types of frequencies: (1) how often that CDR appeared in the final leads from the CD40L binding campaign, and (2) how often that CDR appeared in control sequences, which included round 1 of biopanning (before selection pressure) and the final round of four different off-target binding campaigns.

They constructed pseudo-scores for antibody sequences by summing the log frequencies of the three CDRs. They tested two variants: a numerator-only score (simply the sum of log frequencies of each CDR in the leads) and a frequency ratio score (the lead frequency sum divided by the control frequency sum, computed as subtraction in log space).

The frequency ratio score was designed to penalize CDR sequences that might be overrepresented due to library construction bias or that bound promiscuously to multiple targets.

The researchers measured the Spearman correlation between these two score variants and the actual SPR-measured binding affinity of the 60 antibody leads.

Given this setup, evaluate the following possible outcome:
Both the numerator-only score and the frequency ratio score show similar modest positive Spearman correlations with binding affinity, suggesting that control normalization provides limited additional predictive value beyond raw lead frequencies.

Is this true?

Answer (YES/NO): NO